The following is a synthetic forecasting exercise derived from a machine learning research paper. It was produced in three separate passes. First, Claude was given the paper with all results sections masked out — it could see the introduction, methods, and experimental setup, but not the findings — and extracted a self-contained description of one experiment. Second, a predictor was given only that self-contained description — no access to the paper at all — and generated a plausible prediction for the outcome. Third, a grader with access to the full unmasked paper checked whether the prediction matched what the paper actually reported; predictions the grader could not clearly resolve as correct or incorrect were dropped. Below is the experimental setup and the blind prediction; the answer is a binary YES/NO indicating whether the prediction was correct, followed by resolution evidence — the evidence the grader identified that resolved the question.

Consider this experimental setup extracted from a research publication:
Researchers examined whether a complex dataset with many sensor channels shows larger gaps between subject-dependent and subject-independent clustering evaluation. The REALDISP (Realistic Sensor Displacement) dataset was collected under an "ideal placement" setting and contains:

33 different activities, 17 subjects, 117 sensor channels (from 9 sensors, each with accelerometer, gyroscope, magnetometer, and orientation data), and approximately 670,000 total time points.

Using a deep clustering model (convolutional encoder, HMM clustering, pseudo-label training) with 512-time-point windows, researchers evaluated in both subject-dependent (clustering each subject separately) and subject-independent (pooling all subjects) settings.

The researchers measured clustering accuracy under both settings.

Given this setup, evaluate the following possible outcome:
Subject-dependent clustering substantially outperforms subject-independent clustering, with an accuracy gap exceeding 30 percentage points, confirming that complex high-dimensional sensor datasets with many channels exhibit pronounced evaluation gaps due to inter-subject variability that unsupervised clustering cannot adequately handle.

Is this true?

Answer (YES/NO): YES